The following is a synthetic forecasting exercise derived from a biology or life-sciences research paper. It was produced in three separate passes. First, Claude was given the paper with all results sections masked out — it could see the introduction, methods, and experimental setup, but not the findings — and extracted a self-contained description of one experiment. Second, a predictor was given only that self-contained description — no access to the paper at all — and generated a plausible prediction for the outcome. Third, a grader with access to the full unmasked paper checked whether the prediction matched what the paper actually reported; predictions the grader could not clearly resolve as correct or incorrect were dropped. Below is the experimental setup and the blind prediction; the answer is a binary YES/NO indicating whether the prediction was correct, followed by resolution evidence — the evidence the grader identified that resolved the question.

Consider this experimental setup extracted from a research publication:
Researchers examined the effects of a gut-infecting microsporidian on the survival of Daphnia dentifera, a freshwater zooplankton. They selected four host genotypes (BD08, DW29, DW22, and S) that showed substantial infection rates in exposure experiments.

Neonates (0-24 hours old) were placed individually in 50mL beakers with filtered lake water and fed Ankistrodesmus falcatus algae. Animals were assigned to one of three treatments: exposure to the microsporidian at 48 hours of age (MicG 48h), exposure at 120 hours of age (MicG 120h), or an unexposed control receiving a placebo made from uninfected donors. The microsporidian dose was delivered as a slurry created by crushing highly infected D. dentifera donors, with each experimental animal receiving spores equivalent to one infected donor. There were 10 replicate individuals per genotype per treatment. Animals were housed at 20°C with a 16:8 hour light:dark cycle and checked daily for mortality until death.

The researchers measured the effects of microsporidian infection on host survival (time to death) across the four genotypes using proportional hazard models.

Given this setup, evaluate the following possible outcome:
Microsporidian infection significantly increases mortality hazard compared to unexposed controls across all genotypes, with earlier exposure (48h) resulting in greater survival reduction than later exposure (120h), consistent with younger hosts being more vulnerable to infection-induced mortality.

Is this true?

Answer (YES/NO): NO